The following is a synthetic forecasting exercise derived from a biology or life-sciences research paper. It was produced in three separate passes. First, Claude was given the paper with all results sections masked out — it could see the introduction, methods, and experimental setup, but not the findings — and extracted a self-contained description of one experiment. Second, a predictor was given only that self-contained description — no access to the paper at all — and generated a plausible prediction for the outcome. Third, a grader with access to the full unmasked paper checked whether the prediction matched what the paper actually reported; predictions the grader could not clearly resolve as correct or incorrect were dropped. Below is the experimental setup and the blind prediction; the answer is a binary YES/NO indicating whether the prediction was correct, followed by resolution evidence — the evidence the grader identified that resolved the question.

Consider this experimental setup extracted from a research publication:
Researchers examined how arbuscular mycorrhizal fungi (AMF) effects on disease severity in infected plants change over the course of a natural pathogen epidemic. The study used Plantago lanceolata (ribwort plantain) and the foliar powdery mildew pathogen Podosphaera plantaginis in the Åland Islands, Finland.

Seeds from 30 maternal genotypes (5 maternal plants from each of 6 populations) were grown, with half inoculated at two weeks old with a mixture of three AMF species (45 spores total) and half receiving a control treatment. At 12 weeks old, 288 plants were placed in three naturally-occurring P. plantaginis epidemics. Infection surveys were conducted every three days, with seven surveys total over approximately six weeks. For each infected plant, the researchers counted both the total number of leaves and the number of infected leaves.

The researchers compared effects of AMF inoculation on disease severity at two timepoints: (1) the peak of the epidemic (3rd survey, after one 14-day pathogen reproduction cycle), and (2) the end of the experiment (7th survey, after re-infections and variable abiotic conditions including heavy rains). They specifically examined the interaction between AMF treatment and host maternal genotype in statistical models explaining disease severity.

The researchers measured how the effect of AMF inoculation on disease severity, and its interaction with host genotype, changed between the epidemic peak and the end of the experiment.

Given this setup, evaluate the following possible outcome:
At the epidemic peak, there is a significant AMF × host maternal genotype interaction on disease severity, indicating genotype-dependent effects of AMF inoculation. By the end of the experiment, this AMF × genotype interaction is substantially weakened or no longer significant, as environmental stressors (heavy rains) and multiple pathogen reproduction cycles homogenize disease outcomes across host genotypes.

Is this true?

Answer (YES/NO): YES